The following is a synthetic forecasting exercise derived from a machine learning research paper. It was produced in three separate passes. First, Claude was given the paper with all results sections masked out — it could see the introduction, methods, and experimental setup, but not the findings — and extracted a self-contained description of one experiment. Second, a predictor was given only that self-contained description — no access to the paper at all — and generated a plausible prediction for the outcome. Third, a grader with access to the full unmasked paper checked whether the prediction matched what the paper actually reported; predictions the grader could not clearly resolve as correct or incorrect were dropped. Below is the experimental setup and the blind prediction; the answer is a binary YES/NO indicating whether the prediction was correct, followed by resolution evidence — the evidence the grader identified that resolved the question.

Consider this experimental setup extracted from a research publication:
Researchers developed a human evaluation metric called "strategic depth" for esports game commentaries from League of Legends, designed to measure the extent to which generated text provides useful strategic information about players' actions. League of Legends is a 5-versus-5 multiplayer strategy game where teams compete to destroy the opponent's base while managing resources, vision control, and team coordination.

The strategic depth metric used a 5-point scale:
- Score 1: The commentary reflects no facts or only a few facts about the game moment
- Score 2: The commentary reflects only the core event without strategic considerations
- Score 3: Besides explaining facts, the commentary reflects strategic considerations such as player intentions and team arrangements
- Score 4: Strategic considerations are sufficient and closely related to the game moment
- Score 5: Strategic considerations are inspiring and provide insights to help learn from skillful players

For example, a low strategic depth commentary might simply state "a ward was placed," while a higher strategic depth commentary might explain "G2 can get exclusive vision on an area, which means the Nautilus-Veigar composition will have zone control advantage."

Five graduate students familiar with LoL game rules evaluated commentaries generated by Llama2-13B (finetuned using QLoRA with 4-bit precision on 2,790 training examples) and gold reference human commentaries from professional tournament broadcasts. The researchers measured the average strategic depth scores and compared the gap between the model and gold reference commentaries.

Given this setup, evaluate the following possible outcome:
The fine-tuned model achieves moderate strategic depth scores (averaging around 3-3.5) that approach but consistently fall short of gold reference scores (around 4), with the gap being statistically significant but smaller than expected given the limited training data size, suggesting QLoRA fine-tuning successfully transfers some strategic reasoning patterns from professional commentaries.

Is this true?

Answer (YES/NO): NO